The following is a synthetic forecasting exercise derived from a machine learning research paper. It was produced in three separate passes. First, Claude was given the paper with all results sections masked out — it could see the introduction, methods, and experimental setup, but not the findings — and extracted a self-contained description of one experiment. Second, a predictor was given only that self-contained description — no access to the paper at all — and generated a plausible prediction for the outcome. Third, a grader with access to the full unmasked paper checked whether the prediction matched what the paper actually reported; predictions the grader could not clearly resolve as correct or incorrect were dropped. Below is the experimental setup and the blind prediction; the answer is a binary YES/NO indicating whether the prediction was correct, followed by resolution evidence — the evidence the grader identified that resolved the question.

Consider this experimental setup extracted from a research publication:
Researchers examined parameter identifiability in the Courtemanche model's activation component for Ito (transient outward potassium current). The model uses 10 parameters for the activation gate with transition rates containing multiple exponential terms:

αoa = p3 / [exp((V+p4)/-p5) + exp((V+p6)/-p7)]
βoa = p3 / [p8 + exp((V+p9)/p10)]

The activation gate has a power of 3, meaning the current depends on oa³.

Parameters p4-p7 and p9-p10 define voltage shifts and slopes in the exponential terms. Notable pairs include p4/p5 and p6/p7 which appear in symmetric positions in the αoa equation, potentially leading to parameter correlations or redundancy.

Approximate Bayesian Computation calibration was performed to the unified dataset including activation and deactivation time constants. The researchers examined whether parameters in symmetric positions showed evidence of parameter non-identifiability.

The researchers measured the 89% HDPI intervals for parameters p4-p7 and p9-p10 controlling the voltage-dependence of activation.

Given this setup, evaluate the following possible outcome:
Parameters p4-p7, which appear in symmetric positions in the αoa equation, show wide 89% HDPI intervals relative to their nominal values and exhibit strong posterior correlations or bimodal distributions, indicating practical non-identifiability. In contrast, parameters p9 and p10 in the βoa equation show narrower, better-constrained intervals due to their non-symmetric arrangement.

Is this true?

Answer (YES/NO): NO